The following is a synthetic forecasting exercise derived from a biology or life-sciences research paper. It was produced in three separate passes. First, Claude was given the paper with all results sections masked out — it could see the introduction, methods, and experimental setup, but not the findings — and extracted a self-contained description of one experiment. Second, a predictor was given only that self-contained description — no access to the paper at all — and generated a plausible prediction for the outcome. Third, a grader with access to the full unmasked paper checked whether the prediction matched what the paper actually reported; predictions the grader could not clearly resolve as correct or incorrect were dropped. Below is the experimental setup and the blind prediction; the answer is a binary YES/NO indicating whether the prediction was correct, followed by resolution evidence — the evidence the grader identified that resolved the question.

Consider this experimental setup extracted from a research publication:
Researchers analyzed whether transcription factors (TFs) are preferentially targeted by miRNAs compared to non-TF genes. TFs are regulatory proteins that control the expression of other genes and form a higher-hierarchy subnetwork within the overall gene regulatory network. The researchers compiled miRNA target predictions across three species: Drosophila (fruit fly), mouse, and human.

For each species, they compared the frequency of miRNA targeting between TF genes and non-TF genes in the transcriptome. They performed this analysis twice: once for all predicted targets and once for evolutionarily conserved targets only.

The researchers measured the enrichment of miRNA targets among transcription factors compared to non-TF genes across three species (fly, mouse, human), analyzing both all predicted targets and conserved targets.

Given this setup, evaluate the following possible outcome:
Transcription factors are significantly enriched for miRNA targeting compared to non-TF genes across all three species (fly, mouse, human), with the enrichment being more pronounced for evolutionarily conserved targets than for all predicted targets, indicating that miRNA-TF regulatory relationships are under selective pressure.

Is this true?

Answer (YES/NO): YES